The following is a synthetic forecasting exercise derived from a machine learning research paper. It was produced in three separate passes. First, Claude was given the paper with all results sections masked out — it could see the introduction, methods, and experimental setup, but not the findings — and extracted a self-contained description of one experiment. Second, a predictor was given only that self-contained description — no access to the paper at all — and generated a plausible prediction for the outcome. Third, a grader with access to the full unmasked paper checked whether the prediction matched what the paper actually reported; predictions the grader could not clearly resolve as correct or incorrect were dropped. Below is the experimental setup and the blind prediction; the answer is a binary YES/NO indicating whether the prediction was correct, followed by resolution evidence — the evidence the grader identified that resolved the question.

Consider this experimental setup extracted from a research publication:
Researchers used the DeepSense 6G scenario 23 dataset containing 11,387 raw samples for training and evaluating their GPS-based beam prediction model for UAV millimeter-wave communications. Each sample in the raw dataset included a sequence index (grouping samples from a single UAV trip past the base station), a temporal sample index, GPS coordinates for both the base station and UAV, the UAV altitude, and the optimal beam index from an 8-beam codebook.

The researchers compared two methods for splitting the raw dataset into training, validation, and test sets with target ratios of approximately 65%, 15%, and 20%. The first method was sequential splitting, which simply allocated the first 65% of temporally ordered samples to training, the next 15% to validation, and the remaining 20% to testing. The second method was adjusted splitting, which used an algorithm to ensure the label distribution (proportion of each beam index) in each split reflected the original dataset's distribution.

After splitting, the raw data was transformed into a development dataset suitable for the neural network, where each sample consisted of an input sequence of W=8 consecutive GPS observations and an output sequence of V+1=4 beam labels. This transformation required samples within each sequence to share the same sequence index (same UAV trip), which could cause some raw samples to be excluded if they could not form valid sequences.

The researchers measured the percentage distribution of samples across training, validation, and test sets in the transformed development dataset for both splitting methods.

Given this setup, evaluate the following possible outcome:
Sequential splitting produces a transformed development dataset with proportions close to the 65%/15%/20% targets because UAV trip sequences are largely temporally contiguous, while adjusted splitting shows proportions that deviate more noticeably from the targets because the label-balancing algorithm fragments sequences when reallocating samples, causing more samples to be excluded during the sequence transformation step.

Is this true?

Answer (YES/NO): YES